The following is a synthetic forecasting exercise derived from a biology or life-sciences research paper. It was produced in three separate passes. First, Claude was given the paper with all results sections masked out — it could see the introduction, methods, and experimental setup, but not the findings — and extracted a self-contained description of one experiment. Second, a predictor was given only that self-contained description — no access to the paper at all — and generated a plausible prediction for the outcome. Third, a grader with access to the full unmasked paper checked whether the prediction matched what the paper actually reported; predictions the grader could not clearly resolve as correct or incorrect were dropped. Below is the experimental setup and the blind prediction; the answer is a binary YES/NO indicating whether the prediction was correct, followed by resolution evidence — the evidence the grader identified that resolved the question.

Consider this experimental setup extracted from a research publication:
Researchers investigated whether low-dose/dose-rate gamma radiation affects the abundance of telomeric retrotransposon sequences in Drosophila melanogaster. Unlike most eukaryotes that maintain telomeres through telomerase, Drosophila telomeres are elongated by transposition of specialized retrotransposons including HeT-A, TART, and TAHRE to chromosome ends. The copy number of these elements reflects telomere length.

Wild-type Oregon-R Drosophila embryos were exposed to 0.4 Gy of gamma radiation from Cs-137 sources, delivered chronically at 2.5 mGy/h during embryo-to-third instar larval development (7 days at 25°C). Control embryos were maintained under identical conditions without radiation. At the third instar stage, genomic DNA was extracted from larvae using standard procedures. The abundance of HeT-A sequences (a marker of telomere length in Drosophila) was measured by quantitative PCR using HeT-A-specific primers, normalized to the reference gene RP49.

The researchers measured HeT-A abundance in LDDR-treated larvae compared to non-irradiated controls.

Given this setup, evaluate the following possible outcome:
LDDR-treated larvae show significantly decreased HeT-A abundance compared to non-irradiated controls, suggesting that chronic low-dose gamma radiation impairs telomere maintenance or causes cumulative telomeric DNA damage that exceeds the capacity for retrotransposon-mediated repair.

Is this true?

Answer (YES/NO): NO